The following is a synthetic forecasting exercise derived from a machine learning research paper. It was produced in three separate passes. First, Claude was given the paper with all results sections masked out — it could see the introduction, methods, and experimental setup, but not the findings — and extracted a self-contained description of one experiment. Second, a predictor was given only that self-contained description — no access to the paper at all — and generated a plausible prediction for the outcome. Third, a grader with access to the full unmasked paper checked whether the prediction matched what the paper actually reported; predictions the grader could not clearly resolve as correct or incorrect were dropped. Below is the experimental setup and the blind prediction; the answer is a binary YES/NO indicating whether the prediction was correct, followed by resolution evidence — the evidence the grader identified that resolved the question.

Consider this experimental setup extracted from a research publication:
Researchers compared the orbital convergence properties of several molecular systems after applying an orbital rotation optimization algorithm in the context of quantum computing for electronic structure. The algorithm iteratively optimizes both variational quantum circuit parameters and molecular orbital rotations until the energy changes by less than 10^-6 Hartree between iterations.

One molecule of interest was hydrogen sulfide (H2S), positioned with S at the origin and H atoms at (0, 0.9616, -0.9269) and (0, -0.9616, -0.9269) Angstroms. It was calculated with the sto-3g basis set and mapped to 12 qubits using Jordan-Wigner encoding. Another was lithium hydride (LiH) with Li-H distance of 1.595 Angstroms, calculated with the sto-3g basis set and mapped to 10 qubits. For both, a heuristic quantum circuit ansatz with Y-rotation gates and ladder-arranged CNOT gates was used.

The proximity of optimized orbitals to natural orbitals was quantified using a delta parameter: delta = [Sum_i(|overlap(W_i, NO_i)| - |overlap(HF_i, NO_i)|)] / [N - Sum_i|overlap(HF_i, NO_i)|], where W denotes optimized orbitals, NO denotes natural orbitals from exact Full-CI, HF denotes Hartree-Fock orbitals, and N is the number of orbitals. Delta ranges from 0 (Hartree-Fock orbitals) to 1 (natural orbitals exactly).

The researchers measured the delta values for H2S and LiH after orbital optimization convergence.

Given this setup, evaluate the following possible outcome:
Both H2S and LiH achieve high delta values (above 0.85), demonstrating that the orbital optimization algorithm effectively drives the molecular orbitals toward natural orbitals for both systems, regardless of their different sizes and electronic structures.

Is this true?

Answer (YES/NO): YES